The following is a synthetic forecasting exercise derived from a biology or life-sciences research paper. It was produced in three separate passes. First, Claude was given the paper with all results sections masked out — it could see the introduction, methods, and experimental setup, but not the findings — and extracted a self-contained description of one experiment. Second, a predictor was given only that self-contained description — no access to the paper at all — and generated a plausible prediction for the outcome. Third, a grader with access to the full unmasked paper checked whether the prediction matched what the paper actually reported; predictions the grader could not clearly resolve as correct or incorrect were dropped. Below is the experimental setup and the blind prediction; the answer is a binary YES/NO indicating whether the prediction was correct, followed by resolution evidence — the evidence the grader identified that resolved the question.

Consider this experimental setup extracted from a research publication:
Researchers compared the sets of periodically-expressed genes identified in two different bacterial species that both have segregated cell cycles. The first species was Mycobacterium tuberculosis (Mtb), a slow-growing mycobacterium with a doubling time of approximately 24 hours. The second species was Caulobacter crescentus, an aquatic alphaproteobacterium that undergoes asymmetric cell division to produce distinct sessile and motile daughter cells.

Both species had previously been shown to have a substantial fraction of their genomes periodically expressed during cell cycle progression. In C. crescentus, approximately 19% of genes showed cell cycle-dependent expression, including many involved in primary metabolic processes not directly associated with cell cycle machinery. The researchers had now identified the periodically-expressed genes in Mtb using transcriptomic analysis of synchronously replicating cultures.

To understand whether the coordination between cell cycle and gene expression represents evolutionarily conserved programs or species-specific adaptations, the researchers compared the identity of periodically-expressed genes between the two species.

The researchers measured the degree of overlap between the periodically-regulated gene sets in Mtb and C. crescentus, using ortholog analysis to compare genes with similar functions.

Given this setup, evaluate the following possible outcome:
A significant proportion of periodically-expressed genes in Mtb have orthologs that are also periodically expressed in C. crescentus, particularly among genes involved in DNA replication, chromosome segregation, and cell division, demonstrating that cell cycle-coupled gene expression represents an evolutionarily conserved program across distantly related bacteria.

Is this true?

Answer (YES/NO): NO